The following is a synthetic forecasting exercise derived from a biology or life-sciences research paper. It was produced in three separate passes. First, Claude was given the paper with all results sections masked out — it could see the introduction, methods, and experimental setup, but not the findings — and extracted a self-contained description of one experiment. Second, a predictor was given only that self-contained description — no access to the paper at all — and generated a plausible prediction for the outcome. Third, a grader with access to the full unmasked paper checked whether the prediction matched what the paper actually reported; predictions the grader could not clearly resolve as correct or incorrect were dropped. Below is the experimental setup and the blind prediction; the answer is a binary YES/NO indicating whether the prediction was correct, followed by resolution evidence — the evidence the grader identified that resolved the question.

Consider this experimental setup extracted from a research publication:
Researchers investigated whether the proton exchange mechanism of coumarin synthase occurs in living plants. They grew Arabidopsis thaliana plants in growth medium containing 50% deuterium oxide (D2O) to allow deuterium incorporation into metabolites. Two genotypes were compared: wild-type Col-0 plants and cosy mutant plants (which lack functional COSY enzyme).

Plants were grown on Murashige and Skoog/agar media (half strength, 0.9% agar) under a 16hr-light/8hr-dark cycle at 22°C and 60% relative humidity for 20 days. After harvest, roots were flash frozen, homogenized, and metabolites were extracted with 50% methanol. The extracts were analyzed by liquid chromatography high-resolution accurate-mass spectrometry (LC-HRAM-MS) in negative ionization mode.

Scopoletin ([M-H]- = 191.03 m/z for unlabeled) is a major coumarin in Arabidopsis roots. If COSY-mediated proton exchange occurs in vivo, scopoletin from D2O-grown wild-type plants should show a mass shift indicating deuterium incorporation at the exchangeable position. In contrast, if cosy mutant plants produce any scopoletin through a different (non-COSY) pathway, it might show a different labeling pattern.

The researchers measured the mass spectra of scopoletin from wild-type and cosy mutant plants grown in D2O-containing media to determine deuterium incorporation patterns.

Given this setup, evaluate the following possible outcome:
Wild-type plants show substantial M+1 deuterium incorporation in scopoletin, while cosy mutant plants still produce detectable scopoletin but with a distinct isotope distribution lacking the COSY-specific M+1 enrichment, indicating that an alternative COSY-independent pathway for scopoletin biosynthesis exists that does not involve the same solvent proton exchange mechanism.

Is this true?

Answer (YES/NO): YES